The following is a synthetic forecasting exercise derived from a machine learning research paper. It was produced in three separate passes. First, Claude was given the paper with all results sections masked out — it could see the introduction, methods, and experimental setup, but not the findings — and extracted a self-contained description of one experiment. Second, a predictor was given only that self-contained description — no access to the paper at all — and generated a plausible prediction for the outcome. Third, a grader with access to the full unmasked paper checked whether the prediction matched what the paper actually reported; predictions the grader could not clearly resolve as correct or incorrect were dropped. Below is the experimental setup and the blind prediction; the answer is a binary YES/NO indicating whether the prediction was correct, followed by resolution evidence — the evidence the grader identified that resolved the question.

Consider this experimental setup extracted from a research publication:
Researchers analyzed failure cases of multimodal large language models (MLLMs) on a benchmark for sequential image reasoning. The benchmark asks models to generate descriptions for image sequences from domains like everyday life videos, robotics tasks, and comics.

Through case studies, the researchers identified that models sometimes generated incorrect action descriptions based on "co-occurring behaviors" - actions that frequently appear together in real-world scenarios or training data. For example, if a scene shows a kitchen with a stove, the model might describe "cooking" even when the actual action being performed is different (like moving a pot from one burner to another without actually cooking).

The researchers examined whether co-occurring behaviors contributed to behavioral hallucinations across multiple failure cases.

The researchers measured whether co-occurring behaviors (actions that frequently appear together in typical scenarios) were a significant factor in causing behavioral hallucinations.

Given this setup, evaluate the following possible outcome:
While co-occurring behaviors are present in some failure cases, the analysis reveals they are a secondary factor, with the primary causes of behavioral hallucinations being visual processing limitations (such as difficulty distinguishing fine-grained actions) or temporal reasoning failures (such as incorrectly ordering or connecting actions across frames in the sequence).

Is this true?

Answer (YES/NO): NO